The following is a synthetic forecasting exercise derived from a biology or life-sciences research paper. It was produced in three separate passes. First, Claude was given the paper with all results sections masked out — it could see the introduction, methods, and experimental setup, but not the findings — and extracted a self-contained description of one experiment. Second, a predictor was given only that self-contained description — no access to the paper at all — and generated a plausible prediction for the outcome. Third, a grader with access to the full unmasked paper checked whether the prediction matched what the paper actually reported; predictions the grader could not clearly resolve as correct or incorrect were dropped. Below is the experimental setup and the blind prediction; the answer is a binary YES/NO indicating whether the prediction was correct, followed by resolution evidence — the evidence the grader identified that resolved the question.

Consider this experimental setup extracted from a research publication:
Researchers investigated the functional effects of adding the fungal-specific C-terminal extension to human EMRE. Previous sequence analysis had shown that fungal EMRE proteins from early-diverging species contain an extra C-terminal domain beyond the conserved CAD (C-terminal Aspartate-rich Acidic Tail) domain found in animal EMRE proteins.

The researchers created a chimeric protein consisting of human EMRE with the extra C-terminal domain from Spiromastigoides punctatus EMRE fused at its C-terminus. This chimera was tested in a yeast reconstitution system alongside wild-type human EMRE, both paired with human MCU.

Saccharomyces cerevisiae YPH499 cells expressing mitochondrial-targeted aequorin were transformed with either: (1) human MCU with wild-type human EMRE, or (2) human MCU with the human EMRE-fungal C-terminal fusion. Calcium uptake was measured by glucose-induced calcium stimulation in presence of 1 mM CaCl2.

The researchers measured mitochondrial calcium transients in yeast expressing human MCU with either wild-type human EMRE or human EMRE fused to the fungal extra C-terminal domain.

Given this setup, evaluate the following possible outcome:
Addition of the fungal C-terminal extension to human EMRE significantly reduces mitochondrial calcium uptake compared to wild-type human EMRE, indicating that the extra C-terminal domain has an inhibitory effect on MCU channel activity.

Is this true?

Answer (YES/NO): NO